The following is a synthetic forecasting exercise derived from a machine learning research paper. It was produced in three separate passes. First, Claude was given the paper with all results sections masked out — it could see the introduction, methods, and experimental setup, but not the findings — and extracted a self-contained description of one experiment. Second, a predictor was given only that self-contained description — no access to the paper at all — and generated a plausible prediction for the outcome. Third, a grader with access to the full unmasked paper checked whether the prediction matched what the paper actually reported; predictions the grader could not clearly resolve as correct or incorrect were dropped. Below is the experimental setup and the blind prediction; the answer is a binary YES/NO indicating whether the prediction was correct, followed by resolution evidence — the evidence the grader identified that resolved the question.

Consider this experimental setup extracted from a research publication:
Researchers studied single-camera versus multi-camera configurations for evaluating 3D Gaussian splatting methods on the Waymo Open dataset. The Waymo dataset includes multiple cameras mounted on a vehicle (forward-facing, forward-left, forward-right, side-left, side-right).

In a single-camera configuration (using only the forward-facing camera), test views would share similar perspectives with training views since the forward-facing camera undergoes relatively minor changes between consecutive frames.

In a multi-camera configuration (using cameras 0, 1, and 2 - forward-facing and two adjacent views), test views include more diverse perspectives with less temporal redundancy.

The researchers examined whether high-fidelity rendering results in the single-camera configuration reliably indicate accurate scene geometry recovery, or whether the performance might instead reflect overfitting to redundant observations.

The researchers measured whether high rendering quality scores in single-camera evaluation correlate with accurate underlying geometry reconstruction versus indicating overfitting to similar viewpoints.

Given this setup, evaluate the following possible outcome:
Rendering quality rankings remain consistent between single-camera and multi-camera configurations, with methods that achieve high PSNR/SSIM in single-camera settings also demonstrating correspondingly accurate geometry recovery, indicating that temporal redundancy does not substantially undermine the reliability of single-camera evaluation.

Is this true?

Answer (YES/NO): NO